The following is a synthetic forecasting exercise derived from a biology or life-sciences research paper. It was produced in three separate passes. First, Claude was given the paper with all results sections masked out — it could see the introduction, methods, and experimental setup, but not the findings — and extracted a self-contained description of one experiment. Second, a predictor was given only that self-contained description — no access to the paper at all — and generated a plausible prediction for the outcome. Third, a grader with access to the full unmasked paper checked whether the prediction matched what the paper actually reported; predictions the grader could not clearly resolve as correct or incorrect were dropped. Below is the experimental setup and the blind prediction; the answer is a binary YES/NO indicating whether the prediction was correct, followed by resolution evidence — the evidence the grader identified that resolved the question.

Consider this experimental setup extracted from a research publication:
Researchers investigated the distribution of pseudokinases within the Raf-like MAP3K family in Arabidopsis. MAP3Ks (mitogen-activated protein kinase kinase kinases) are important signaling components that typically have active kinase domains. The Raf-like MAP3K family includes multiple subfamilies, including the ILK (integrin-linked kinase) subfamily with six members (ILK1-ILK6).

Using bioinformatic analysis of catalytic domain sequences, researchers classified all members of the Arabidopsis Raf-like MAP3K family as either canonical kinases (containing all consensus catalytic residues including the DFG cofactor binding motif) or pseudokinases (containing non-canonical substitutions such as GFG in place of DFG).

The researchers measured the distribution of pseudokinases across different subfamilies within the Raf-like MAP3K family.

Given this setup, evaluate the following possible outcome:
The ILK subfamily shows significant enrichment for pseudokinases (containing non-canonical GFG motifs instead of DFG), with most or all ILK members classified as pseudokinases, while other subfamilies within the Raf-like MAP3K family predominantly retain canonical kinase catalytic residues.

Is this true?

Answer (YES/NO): NO